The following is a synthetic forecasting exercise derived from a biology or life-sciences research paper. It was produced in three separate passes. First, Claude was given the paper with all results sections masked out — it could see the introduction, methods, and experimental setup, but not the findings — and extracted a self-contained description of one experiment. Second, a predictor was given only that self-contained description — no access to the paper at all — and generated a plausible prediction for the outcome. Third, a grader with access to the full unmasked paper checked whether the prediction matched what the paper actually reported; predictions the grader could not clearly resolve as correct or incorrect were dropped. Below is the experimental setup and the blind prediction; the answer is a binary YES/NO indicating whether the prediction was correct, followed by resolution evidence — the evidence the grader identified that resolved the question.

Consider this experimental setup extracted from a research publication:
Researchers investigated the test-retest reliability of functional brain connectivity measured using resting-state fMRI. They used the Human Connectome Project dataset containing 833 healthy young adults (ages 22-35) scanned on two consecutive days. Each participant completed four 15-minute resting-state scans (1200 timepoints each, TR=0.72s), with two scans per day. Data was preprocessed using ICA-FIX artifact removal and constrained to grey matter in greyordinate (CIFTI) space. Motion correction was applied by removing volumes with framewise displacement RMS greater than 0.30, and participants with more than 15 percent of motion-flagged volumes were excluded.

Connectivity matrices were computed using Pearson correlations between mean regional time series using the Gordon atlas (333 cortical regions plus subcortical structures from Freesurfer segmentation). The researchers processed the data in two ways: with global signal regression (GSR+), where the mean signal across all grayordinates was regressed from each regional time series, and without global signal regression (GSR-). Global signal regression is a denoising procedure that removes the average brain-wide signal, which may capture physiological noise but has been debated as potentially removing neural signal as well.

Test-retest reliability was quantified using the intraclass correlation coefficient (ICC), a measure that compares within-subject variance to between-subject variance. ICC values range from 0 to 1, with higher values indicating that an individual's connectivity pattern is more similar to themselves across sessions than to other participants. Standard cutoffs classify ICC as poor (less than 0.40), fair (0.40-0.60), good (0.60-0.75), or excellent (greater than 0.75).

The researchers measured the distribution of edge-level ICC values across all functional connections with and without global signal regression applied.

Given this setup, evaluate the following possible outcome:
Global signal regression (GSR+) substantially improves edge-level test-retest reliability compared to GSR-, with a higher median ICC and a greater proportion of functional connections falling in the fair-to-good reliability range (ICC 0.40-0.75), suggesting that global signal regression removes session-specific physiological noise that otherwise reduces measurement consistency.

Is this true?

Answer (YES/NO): NO